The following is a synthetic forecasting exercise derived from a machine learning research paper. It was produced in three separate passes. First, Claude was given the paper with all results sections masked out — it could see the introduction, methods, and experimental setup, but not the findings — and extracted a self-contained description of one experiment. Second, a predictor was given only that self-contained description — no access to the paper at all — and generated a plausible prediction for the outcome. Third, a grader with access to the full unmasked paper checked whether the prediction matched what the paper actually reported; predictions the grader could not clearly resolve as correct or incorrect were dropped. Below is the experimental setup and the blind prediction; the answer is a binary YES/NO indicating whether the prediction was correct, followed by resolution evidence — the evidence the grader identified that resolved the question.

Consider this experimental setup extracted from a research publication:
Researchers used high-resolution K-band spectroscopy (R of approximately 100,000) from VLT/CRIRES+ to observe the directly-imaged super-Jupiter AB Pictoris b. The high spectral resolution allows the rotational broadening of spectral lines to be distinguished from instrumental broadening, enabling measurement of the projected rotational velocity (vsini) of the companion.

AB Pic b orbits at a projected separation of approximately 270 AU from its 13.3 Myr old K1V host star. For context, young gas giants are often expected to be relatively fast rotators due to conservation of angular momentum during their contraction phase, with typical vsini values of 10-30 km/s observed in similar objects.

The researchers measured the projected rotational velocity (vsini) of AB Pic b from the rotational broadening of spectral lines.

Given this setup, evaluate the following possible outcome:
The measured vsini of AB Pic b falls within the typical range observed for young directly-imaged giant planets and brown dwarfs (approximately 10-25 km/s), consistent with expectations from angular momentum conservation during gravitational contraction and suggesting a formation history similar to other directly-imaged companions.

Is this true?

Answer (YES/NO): NO